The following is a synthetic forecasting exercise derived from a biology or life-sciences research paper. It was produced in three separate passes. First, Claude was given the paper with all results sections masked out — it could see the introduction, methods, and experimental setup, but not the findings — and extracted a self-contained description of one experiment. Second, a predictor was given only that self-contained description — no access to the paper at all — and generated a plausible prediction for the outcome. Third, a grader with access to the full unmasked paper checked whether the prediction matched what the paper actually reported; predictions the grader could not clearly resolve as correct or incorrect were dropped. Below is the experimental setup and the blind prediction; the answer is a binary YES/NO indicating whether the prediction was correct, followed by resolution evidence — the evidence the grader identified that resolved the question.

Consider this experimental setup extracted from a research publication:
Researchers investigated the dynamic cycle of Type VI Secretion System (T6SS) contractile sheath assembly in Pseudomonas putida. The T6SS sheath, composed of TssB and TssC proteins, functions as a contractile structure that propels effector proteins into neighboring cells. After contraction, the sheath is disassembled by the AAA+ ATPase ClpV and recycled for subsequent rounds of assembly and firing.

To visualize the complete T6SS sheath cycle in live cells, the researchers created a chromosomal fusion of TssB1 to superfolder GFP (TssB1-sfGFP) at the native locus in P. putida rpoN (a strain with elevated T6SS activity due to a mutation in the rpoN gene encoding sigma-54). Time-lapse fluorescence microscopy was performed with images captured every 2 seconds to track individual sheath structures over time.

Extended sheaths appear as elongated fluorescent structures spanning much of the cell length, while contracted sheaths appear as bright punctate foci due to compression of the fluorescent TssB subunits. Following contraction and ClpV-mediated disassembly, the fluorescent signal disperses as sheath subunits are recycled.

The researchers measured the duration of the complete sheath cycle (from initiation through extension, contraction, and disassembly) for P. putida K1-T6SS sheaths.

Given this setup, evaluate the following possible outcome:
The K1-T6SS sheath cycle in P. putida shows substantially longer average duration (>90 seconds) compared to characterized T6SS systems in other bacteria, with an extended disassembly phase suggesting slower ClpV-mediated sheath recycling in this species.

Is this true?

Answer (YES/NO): NO